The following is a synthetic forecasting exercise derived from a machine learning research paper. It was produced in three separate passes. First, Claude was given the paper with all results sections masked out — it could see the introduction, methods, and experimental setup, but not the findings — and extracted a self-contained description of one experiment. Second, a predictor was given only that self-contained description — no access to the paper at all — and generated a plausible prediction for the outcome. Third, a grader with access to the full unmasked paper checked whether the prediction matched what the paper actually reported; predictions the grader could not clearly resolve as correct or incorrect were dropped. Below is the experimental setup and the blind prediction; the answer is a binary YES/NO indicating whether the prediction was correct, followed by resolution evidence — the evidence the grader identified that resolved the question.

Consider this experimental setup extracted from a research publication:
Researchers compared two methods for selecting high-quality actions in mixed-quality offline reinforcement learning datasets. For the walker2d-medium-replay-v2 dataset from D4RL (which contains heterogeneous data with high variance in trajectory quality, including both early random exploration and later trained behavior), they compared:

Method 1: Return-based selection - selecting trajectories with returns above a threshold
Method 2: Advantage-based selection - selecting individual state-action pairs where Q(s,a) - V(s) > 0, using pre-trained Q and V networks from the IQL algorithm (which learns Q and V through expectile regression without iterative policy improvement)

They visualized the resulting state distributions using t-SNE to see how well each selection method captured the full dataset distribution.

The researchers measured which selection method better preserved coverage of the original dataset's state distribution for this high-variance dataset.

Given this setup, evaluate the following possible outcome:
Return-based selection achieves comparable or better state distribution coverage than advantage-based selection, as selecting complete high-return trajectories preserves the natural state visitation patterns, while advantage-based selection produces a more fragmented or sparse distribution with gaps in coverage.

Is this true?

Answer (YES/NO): NO